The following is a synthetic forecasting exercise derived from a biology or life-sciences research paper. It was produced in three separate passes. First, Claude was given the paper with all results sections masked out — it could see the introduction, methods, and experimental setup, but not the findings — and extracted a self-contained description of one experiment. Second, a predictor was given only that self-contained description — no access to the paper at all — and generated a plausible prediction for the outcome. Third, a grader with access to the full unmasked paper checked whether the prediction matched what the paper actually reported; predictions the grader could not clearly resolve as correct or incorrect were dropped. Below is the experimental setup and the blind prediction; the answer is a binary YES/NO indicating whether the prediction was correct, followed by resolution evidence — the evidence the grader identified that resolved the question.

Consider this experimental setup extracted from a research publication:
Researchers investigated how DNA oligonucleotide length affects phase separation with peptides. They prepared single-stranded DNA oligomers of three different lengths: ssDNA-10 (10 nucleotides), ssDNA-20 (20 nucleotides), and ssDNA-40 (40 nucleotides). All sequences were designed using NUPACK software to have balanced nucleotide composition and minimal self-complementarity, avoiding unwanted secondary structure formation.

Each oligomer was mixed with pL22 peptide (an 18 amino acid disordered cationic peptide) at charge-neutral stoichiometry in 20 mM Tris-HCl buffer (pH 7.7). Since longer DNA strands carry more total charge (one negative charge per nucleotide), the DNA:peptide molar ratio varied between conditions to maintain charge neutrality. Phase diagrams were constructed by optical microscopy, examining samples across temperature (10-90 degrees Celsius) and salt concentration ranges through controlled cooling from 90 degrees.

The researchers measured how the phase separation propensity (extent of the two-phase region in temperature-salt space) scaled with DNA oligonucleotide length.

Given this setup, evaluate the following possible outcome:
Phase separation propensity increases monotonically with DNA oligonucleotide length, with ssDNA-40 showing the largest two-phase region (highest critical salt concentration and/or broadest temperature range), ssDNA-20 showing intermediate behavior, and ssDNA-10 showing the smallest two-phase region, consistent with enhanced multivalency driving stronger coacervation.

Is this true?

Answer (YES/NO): YES